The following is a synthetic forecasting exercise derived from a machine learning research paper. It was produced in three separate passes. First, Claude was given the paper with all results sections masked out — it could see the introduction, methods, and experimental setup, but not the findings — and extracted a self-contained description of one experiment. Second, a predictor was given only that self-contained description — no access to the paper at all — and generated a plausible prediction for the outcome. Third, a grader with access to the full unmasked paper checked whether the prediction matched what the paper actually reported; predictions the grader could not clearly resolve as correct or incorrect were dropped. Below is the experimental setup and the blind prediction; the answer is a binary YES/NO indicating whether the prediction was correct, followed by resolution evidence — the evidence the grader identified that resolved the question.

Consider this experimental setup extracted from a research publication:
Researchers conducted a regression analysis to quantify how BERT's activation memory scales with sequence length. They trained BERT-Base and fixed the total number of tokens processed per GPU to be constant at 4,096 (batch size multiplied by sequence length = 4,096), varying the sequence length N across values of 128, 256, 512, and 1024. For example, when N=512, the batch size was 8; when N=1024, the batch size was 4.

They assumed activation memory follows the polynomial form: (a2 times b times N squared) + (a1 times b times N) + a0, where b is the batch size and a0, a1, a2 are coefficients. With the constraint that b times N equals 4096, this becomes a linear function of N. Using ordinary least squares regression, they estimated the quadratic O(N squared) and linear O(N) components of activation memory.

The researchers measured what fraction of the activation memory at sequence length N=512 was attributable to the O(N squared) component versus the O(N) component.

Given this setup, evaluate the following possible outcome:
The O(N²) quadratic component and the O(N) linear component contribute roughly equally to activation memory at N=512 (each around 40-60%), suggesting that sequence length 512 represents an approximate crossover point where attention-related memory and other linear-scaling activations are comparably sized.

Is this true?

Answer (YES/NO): YES